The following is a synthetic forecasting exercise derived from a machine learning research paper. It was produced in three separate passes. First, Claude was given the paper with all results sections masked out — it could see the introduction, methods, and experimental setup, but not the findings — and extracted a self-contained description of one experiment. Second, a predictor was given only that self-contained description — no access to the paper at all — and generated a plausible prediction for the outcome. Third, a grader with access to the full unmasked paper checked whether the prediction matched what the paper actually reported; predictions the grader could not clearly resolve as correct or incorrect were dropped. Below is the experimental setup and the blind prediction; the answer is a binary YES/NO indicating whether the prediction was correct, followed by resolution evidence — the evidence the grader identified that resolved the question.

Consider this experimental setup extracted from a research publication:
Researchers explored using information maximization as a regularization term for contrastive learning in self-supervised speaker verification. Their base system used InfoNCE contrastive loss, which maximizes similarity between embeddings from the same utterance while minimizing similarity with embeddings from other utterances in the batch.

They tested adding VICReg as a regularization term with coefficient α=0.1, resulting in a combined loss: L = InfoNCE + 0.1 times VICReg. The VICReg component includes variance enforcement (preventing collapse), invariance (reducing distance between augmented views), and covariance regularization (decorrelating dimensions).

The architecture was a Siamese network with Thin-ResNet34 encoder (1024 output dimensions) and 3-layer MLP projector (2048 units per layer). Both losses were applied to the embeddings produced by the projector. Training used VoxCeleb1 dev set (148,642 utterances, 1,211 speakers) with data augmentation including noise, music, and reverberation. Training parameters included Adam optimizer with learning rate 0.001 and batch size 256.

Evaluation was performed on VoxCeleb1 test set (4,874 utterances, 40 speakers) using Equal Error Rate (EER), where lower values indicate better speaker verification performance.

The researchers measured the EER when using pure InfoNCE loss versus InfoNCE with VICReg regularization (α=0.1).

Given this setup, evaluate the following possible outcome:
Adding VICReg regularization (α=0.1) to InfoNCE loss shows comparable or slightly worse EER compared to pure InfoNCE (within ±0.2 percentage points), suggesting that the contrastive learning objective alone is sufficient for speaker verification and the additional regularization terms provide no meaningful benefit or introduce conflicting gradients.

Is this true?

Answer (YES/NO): YES